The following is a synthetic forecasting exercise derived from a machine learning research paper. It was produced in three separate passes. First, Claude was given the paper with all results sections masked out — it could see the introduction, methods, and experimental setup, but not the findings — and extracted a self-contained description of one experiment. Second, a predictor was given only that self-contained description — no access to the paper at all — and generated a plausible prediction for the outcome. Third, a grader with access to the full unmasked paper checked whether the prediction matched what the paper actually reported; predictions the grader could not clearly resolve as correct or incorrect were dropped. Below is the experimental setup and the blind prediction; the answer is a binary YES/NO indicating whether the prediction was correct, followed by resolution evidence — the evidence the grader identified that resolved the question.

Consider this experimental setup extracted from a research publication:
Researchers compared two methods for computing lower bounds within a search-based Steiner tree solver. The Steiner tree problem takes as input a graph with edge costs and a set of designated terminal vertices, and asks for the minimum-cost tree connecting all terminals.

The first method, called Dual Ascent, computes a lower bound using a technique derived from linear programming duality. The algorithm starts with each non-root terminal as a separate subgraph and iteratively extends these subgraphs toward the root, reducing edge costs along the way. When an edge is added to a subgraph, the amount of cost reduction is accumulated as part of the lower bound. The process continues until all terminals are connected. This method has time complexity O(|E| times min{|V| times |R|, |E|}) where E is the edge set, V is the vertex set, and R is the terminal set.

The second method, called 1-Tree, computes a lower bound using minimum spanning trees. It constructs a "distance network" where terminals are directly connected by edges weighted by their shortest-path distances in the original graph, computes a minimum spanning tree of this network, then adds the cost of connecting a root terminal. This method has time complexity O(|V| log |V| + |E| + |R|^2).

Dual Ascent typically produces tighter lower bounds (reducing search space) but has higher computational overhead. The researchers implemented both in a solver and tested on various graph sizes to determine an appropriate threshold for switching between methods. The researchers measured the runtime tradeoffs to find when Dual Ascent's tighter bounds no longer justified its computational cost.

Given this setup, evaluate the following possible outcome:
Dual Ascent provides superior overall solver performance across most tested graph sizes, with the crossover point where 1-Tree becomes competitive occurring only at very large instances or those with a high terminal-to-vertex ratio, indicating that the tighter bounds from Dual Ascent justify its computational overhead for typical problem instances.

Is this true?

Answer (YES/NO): NO